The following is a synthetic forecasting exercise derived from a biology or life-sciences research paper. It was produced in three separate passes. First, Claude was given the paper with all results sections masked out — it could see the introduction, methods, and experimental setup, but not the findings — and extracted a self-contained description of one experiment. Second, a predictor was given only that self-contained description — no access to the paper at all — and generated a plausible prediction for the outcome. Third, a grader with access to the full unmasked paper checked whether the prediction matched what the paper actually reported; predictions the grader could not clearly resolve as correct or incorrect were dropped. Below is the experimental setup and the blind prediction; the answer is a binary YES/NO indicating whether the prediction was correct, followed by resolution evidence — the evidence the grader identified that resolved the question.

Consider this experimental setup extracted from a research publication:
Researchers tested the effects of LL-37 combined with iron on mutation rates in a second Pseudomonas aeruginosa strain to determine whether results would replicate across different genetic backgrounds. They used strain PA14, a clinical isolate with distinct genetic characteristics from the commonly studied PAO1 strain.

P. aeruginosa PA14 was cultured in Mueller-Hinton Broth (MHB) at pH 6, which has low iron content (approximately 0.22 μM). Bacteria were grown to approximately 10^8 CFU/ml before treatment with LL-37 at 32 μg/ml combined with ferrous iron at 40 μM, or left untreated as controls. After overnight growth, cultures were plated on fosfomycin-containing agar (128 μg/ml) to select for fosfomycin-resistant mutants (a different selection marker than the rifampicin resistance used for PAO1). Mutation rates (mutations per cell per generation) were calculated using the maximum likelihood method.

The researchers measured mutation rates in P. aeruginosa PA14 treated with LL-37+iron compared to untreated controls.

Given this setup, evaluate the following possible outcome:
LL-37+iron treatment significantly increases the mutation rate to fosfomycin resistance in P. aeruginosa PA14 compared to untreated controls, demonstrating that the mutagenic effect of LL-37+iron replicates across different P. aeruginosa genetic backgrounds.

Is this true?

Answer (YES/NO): YES